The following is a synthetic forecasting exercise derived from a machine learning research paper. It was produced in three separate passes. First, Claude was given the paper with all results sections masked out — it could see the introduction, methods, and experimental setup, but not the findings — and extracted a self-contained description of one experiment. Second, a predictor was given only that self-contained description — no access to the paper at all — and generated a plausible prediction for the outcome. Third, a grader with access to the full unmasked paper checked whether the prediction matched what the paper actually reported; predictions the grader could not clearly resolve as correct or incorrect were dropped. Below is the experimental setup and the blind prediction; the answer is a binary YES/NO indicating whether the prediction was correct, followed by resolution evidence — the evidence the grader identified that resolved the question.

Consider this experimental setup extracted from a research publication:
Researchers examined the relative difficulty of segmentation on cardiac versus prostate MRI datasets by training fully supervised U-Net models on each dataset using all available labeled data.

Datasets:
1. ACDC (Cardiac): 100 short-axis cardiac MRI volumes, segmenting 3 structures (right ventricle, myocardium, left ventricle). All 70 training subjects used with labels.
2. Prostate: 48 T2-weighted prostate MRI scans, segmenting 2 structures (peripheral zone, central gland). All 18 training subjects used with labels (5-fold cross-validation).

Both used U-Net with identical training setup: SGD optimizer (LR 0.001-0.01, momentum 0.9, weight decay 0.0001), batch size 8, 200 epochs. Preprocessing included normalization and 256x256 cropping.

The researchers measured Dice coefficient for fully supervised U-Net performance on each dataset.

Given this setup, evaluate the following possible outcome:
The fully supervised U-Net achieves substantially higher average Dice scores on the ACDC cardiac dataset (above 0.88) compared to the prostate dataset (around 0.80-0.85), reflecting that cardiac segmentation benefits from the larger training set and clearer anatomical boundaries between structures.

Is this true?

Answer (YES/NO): NO